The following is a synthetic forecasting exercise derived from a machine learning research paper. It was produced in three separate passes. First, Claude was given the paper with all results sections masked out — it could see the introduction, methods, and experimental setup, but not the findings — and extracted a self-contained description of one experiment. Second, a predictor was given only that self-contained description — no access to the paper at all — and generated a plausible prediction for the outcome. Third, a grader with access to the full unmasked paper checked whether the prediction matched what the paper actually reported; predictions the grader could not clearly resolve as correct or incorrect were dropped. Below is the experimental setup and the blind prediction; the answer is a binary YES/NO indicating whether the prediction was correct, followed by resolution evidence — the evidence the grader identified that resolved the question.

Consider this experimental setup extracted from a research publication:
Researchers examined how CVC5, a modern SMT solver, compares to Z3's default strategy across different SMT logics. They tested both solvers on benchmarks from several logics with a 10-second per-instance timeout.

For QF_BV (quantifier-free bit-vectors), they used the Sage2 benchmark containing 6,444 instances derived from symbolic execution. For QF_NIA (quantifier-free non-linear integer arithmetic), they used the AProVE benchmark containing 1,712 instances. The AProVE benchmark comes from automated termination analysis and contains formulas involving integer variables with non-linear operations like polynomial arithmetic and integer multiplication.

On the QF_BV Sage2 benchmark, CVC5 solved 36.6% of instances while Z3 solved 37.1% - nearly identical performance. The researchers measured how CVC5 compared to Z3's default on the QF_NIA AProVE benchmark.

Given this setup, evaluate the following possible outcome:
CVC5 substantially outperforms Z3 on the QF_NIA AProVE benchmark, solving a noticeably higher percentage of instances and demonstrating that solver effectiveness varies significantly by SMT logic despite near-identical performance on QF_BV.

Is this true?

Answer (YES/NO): NO